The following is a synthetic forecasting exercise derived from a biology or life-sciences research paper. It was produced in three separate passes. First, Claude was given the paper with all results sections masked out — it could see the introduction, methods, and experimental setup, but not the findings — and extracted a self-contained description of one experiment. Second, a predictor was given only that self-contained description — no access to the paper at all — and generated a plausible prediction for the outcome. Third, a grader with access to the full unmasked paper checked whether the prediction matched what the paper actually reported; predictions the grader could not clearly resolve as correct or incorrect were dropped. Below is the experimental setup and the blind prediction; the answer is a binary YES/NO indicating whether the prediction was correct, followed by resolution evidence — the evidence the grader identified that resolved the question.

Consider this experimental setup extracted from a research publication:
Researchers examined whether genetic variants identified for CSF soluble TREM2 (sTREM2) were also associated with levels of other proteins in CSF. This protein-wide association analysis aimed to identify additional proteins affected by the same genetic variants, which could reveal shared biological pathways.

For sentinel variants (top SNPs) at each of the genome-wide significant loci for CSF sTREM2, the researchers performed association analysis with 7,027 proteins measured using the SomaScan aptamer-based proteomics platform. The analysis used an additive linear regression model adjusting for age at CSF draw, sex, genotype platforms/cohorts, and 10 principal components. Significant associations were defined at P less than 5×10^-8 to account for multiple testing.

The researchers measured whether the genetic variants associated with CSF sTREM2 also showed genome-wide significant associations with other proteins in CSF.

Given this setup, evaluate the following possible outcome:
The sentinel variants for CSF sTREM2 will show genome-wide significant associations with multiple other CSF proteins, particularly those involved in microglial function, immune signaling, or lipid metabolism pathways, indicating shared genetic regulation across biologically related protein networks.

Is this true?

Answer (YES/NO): YES